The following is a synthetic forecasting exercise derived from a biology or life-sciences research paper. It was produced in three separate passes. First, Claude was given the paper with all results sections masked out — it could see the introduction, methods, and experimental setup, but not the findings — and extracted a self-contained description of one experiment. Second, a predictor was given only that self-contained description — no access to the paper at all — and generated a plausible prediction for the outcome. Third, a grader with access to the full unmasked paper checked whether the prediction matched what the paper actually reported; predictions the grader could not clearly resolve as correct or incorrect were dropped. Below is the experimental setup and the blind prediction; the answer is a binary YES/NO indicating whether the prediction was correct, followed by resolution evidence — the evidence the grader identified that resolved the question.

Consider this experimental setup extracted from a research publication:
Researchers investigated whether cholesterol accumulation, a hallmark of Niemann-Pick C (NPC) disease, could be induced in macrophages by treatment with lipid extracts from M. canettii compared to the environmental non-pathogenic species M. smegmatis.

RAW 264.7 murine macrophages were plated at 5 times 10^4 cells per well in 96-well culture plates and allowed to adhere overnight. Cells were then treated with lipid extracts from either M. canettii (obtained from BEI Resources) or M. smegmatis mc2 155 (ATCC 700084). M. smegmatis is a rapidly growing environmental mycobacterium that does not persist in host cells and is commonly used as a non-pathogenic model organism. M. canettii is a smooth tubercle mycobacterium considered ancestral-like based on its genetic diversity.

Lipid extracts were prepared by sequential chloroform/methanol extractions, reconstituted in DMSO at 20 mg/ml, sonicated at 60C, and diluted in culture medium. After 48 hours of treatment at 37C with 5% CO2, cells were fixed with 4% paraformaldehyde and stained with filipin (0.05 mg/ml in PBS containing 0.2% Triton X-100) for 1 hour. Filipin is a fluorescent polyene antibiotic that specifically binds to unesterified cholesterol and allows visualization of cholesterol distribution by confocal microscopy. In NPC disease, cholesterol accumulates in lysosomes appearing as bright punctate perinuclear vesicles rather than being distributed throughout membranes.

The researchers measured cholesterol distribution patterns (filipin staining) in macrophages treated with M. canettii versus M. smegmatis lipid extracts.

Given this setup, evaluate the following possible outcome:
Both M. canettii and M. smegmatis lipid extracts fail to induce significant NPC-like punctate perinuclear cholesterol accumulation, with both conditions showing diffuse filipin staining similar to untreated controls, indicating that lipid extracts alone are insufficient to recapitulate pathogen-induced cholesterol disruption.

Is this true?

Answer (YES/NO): NO